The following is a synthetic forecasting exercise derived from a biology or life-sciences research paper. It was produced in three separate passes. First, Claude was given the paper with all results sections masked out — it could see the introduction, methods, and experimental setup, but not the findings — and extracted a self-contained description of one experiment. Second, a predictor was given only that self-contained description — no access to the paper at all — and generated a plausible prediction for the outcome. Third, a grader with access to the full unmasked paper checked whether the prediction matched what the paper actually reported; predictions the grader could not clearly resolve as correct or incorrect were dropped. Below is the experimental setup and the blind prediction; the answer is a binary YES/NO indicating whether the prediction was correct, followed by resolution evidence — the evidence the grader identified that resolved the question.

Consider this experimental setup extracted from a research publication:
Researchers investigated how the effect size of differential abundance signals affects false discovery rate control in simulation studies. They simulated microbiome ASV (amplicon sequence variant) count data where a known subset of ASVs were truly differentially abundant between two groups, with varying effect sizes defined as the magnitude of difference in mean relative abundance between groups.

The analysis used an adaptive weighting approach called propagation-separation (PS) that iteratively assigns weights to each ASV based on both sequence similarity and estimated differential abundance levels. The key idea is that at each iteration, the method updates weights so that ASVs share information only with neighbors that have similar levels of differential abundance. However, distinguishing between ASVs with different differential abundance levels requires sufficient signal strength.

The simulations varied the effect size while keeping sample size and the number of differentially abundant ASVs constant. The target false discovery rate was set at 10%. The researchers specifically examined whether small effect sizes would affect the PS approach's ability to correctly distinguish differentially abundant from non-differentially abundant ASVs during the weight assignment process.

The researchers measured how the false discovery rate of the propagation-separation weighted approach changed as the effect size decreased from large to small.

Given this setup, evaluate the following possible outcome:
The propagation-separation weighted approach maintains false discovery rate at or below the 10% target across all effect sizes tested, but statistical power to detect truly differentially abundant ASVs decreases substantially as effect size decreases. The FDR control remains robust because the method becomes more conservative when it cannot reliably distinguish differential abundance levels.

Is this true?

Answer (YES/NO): NO